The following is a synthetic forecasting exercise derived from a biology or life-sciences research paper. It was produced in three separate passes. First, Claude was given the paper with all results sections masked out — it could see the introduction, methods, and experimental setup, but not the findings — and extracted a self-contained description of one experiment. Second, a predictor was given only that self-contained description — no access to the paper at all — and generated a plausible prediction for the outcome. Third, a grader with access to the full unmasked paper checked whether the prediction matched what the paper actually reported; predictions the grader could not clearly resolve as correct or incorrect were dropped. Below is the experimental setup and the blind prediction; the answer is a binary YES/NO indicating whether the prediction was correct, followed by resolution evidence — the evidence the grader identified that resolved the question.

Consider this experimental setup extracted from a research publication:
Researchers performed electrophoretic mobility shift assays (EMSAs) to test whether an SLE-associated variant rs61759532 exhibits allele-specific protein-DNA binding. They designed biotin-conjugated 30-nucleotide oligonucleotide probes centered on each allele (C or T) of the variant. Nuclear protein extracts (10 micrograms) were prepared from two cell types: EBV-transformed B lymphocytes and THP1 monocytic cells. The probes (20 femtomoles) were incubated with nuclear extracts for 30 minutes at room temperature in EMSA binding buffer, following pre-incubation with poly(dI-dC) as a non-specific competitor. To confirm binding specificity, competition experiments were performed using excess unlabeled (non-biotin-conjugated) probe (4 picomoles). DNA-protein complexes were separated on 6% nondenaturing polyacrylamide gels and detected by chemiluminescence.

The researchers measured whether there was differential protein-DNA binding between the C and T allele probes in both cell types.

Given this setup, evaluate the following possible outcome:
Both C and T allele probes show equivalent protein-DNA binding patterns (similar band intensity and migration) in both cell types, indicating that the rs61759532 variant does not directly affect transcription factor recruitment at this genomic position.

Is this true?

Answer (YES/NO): NO